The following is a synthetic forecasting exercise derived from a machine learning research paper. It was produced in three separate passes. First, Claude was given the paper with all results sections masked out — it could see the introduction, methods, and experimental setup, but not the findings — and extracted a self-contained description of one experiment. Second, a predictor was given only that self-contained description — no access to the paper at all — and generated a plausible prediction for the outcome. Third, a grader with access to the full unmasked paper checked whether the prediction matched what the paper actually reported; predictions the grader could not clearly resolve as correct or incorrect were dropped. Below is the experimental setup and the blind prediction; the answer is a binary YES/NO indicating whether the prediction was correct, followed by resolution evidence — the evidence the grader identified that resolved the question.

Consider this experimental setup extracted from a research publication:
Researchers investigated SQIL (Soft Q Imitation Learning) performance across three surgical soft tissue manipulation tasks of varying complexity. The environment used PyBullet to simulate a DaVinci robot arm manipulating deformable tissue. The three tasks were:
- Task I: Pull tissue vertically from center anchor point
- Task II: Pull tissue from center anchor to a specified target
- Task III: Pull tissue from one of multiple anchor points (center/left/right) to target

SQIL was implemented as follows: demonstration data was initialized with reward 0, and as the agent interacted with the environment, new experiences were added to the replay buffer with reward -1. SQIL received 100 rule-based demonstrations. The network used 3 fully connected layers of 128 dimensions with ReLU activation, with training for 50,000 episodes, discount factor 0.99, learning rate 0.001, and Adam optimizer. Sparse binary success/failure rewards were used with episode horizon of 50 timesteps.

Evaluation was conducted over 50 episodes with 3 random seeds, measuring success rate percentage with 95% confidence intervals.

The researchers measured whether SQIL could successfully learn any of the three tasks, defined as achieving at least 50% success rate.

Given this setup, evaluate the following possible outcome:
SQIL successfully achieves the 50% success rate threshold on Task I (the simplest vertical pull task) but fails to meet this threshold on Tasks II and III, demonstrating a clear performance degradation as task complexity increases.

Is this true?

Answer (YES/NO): NO